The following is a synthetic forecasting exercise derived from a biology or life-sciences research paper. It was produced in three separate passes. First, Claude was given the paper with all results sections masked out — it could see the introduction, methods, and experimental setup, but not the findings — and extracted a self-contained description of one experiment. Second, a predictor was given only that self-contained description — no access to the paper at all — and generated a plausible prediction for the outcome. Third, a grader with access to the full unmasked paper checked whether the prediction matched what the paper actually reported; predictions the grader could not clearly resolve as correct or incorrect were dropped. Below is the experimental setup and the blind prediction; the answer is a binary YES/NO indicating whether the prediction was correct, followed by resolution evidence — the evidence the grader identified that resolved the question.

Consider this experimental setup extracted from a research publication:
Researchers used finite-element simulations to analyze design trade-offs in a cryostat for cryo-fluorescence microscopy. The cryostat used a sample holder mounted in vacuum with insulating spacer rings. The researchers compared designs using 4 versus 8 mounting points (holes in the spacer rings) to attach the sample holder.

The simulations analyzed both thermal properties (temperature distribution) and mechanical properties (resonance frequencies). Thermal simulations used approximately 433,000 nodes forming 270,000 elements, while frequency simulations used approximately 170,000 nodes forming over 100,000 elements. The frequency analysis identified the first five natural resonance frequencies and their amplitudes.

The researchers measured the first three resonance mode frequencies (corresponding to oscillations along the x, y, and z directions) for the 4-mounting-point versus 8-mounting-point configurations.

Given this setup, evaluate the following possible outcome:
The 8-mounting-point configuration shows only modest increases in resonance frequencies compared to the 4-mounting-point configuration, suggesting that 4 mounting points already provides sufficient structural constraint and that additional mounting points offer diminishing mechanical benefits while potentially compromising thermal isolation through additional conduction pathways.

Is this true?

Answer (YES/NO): YES